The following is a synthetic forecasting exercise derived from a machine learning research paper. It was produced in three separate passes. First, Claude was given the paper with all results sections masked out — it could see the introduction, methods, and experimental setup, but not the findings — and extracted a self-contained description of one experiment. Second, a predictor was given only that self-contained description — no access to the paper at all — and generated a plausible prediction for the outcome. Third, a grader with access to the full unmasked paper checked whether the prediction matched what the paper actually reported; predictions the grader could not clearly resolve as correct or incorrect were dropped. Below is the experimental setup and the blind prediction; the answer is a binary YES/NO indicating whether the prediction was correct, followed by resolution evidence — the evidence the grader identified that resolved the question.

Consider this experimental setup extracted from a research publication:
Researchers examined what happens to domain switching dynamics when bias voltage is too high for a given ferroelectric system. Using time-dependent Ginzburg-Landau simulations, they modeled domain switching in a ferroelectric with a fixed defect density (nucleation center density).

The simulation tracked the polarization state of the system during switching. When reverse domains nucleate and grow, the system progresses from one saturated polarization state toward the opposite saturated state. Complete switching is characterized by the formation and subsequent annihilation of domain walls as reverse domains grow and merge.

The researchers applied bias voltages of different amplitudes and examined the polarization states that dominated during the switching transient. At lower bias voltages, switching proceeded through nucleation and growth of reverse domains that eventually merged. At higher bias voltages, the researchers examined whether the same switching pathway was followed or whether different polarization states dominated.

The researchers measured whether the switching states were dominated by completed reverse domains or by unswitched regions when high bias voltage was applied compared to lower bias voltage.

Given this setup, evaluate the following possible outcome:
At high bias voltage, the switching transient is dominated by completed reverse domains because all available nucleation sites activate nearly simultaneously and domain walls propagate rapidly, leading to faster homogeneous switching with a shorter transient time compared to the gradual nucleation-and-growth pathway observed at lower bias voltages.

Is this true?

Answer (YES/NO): NO